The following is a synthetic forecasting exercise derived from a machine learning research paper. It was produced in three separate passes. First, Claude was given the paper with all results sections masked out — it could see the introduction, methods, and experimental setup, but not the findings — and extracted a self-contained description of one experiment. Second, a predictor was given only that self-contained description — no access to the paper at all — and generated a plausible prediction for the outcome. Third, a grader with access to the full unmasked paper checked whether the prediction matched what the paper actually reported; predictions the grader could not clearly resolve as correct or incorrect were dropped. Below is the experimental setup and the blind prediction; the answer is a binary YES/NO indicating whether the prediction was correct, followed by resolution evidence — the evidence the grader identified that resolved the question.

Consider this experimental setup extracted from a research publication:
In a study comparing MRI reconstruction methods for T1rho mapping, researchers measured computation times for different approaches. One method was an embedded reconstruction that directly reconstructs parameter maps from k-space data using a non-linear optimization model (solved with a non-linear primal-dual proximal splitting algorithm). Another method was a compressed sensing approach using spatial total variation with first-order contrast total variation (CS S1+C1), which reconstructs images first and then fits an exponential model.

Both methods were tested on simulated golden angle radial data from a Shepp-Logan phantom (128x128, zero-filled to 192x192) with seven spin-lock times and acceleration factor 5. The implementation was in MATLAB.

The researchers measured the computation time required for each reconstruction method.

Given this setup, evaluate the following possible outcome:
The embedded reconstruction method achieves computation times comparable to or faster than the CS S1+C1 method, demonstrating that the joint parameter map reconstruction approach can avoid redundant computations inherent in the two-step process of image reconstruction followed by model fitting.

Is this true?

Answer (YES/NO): NO